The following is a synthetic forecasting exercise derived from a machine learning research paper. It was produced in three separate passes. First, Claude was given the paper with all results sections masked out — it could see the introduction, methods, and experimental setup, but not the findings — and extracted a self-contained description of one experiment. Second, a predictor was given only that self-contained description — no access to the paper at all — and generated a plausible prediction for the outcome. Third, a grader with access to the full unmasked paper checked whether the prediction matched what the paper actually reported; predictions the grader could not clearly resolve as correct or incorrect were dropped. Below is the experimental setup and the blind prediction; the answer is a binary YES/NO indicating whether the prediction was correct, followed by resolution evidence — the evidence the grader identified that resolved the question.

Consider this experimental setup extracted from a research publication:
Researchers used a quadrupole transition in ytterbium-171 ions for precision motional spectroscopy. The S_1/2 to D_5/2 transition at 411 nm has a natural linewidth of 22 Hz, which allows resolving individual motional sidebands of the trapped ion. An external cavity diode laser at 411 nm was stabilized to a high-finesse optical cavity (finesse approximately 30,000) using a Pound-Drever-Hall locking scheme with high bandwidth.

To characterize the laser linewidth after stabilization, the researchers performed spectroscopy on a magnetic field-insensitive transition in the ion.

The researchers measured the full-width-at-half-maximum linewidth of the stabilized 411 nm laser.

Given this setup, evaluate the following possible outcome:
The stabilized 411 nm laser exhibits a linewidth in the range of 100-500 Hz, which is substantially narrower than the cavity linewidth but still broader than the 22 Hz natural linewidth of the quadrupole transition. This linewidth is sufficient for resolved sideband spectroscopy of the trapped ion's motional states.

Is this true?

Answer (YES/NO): NO